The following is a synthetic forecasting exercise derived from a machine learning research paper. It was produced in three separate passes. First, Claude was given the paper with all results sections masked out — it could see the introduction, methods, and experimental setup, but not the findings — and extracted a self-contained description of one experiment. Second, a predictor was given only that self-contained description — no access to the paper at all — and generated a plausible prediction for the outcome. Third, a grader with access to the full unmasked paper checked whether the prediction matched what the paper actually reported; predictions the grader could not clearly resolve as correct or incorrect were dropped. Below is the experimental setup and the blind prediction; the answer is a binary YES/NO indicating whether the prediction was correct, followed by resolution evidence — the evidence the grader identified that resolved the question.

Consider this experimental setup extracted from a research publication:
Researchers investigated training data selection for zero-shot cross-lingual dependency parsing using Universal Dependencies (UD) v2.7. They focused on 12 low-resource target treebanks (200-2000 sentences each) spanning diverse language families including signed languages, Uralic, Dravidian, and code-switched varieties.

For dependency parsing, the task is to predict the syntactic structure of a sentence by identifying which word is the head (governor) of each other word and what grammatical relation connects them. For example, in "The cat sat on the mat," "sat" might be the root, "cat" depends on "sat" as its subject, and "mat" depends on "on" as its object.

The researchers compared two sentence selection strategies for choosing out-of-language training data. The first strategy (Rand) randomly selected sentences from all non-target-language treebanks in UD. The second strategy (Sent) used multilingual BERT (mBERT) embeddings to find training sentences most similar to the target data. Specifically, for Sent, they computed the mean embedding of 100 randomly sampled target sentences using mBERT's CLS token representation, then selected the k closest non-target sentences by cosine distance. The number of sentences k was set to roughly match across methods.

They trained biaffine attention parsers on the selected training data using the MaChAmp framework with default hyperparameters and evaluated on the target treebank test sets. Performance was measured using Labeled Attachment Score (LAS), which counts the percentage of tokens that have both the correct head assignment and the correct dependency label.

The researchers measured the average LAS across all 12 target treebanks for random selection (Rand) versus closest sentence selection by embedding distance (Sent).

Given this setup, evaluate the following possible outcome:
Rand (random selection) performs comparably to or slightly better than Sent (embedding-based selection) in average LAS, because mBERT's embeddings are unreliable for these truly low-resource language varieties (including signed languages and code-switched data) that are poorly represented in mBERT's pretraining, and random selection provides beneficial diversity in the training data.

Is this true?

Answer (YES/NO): YES